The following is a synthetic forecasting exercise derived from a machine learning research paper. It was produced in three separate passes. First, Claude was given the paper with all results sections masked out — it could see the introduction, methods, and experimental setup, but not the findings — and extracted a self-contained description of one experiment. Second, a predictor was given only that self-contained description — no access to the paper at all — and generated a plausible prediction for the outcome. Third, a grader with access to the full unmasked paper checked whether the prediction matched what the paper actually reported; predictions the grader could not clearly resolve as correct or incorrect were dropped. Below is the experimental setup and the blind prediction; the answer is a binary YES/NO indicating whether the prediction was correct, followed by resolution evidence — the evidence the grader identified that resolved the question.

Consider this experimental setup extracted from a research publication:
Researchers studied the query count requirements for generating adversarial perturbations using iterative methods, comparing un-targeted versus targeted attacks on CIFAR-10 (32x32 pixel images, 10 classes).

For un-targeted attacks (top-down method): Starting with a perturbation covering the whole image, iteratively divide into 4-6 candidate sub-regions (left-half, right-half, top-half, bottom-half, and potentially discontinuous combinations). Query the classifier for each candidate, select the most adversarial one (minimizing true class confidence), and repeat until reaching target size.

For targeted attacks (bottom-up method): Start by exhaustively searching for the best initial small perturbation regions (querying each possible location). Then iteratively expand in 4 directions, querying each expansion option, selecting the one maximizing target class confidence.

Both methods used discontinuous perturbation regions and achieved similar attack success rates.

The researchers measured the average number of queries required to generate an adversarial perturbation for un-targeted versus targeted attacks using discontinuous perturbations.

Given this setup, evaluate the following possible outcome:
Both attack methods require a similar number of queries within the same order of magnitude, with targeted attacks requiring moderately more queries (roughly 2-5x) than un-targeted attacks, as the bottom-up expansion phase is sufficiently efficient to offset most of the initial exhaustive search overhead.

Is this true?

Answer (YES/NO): NO